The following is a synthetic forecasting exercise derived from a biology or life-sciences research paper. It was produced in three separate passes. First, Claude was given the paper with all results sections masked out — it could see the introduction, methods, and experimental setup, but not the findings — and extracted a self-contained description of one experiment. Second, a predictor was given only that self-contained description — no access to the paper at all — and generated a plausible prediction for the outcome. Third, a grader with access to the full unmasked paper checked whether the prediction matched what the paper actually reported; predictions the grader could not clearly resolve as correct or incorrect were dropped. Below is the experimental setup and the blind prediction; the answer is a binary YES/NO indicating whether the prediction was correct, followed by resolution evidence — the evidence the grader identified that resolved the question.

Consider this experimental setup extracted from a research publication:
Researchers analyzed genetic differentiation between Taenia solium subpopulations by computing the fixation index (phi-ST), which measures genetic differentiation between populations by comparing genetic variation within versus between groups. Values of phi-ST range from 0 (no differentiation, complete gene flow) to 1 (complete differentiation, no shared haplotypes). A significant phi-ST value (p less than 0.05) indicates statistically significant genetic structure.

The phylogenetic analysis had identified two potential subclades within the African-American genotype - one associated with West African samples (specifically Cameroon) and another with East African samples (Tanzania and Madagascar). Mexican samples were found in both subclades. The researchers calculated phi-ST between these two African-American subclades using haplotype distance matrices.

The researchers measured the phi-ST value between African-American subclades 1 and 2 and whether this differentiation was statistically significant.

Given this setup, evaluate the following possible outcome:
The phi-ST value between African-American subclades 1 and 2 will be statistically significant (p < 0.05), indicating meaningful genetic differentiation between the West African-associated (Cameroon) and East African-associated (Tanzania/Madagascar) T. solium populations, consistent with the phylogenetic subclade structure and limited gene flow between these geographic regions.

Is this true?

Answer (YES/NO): YES